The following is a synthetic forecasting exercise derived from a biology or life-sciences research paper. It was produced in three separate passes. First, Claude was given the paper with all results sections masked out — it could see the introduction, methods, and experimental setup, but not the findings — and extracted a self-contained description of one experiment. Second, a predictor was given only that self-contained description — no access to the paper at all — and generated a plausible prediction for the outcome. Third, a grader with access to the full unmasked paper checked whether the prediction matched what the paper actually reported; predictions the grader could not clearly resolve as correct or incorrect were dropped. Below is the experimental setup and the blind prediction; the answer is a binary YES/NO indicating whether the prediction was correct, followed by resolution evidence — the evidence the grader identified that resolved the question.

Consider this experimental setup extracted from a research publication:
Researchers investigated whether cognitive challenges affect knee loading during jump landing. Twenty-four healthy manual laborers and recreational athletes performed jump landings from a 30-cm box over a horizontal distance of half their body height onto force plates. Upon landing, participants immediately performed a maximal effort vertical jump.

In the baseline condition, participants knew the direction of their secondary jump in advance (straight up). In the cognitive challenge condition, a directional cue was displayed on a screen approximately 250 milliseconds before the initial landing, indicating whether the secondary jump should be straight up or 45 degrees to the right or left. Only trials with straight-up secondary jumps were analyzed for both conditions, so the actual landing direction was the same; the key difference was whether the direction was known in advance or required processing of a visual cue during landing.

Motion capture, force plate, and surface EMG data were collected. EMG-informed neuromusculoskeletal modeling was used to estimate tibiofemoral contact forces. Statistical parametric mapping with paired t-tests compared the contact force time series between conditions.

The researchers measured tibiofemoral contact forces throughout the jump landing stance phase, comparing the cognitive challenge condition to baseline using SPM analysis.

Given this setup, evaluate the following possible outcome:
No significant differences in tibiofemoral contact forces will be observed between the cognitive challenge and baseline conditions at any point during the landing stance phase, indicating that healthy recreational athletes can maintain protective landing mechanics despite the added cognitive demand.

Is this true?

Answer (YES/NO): YES